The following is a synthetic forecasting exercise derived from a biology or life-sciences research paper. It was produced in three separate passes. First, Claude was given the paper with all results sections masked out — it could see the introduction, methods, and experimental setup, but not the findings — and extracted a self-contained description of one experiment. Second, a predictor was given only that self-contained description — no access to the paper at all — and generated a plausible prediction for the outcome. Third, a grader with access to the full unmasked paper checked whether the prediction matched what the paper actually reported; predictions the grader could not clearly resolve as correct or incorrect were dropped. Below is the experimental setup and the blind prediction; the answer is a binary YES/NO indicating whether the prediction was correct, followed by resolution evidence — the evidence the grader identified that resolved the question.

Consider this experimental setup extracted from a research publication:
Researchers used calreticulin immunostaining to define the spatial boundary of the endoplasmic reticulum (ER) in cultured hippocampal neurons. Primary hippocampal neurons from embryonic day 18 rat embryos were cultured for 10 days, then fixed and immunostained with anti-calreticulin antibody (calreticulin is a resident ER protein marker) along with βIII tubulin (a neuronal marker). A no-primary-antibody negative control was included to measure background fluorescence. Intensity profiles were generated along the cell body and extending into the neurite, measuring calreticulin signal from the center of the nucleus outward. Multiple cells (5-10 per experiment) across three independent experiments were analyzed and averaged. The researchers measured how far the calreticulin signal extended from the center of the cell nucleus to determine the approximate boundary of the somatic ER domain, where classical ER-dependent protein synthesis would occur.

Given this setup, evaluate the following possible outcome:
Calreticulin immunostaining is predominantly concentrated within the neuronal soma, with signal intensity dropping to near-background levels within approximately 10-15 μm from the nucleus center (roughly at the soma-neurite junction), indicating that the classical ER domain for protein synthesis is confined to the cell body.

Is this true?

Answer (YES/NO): NO